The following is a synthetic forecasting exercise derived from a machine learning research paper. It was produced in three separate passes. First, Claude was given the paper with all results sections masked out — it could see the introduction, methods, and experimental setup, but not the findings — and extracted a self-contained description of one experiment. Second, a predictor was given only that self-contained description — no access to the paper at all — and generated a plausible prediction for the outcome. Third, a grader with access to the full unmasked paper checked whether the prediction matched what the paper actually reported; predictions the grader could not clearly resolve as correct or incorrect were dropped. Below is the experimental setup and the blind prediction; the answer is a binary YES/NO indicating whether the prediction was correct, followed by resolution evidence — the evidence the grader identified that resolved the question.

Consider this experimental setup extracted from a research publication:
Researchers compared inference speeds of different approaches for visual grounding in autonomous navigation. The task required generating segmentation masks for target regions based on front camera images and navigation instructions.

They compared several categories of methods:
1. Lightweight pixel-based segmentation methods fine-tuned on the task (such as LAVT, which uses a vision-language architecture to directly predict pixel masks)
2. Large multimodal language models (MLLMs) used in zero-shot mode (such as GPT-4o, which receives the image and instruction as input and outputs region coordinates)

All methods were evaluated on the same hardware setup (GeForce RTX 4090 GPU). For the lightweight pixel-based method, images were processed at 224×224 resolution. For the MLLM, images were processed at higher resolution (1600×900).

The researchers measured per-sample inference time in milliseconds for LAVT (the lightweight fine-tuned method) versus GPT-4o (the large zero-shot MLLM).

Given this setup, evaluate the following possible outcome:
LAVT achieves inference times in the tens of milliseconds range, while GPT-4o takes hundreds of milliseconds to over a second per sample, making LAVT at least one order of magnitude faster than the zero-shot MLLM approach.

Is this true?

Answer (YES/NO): NO